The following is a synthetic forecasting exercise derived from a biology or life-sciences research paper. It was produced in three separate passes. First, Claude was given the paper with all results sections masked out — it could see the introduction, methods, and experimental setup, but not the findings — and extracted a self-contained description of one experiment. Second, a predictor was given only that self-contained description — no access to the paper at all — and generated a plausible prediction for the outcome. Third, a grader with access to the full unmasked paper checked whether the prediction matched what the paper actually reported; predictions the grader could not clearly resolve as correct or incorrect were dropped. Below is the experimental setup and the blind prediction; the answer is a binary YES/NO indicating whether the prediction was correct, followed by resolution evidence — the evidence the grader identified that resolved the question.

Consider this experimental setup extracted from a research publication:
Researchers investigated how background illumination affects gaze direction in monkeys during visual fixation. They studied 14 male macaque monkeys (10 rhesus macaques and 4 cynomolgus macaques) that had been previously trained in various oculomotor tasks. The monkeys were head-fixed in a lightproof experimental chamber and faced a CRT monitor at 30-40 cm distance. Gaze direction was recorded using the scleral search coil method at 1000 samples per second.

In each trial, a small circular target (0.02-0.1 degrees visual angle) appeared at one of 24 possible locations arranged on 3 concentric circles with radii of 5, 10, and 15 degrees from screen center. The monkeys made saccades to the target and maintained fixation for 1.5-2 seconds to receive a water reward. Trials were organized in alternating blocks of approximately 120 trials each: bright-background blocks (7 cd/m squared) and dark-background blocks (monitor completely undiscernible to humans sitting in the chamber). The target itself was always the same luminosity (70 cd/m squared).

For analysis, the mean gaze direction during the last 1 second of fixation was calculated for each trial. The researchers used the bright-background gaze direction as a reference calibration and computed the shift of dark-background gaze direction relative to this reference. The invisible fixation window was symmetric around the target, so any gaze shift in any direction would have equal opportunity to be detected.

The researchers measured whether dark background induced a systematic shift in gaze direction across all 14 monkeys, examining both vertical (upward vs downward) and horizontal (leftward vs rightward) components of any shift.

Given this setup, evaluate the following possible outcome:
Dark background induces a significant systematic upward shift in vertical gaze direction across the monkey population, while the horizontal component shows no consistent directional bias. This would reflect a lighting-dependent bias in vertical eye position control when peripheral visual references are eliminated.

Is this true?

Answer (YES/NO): YES